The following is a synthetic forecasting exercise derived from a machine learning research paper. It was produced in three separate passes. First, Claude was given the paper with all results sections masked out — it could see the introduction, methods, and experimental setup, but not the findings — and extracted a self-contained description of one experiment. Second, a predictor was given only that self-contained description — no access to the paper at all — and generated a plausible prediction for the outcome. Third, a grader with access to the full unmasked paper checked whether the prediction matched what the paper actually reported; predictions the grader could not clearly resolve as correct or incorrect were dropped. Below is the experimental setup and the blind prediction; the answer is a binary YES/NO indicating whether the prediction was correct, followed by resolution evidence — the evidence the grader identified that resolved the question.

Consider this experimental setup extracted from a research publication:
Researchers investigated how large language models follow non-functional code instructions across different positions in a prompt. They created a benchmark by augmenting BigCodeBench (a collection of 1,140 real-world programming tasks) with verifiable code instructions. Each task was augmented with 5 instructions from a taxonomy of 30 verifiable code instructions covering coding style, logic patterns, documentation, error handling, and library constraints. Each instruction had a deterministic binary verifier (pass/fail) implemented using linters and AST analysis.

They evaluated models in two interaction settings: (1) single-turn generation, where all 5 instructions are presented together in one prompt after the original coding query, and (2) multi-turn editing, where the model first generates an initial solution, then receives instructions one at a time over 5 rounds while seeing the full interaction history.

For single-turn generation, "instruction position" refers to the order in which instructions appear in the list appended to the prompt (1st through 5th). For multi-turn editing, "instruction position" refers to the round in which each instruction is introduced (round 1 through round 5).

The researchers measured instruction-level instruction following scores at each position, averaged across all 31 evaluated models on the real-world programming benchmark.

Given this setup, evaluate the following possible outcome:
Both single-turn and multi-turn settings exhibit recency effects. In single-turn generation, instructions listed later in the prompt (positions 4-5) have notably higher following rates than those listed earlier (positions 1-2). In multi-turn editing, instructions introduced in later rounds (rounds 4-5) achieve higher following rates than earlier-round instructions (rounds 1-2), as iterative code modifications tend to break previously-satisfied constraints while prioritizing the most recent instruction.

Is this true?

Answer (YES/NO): NO